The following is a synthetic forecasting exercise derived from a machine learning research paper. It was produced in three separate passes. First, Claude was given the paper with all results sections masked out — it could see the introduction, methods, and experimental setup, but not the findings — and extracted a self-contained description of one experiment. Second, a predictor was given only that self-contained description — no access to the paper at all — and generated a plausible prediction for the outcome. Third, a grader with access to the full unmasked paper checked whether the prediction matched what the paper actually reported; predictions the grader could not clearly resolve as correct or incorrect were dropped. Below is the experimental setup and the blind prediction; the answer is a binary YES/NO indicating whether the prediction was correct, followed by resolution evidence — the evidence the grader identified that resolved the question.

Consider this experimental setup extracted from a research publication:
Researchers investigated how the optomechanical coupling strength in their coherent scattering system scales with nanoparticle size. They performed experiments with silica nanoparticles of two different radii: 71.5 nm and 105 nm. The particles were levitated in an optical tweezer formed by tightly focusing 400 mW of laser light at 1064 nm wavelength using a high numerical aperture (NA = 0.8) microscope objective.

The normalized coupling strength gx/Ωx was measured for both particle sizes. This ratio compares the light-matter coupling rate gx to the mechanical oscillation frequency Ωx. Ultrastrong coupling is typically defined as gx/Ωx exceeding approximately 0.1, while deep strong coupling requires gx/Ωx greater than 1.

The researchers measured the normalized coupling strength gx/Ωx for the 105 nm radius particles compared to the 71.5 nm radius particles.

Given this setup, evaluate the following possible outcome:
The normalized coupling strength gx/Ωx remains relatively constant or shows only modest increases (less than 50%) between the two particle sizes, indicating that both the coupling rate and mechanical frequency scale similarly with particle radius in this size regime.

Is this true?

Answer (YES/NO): NO